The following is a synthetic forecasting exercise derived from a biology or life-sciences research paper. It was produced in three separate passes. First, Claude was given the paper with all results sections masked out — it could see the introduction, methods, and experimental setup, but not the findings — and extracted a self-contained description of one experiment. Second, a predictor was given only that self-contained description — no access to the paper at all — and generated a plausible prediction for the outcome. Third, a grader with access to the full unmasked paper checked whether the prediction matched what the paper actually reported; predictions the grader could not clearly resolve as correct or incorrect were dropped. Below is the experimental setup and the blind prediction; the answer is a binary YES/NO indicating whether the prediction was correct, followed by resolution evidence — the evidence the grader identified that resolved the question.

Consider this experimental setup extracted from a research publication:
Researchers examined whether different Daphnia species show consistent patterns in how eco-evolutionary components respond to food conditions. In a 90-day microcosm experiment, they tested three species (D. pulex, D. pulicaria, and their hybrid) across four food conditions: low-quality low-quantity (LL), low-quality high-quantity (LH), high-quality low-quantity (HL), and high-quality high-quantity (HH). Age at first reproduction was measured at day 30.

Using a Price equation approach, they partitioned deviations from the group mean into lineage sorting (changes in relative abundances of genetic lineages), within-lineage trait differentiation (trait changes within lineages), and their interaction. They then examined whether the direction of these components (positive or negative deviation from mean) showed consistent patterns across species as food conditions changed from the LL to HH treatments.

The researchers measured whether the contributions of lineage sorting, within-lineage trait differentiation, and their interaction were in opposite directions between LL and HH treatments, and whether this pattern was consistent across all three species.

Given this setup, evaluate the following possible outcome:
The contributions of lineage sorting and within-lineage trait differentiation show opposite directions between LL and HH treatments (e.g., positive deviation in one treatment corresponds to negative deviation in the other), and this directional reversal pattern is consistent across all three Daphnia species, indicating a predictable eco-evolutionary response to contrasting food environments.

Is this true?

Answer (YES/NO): NO